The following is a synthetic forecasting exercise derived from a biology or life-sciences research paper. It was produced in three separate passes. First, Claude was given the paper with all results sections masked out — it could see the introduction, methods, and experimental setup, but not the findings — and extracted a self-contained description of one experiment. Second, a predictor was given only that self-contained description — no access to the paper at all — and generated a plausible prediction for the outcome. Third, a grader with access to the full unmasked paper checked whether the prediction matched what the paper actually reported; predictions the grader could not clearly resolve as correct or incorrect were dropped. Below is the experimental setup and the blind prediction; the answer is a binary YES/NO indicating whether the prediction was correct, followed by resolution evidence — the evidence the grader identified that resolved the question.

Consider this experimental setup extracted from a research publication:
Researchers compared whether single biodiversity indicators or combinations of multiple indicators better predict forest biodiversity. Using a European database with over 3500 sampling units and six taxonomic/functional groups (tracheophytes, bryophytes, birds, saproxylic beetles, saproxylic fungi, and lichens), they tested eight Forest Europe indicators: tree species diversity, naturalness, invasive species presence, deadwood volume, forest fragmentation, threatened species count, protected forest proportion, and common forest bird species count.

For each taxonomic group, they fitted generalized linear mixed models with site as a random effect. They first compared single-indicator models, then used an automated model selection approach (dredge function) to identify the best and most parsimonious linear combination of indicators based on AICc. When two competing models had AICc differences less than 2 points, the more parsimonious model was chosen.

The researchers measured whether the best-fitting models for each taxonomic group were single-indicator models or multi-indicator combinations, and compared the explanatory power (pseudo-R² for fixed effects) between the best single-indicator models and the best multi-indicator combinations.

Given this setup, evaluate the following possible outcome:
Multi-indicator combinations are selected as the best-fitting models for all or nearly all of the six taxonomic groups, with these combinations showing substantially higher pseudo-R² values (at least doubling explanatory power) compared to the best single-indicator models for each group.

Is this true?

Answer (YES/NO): NO